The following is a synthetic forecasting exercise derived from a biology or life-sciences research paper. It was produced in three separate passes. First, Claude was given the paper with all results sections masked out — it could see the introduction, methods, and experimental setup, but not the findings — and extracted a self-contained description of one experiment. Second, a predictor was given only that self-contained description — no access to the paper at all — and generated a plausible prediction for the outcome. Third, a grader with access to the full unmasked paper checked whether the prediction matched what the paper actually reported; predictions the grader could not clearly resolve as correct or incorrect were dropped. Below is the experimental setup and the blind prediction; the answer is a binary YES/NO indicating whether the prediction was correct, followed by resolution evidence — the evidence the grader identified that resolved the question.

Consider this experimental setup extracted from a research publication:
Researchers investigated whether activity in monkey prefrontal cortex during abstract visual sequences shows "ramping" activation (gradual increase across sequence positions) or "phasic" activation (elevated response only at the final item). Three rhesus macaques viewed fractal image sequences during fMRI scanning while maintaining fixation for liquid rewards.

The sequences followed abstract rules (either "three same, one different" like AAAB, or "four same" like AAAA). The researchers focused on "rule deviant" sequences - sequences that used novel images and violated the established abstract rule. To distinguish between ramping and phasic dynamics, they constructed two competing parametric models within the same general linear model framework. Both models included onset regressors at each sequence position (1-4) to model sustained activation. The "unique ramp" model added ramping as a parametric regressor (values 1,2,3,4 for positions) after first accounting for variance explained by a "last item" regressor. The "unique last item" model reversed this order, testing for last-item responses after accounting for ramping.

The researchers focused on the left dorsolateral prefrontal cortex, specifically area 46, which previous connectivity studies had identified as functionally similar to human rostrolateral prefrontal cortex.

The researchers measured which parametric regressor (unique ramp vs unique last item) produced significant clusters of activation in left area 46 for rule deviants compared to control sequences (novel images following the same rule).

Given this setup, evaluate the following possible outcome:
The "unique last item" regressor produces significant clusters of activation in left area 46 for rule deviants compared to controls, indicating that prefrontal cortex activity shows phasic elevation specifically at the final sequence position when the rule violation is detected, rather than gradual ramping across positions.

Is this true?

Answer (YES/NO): NO